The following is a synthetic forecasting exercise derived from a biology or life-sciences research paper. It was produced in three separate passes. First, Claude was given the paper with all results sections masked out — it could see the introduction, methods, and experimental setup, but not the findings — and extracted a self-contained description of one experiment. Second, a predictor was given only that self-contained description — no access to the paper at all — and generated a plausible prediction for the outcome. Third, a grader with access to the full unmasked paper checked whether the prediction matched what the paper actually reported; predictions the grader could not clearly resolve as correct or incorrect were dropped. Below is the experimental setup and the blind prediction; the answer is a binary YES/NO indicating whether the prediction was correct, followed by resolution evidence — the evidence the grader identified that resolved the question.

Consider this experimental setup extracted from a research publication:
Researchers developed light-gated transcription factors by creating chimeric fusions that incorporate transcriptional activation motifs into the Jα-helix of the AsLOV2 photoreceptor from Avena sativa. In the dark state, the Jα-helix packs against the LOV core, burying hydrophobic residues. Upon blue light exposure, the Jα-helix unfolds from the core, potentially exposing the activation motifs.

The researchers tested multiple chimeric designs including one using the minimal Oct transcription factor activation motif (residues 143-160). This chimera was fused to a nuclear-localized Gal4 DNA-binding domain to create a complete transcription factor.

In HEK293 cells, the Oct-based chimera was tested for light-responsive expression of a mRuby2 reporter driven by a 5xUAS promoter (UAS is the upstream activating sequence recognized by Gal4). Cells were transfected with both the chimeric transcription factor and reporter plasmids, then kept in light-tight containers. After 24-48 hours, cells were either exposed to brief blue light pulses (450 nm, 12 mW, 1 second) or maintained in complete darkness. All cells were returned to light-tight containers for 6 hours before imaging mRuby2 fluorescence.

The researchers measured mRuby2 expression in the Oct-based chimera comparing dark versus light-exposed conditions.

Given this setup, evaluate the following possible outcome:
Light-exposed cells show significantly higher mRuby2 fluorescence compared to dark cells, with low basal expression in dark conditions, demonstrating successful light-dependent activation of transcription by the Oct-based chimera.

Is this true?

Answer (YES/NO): YES